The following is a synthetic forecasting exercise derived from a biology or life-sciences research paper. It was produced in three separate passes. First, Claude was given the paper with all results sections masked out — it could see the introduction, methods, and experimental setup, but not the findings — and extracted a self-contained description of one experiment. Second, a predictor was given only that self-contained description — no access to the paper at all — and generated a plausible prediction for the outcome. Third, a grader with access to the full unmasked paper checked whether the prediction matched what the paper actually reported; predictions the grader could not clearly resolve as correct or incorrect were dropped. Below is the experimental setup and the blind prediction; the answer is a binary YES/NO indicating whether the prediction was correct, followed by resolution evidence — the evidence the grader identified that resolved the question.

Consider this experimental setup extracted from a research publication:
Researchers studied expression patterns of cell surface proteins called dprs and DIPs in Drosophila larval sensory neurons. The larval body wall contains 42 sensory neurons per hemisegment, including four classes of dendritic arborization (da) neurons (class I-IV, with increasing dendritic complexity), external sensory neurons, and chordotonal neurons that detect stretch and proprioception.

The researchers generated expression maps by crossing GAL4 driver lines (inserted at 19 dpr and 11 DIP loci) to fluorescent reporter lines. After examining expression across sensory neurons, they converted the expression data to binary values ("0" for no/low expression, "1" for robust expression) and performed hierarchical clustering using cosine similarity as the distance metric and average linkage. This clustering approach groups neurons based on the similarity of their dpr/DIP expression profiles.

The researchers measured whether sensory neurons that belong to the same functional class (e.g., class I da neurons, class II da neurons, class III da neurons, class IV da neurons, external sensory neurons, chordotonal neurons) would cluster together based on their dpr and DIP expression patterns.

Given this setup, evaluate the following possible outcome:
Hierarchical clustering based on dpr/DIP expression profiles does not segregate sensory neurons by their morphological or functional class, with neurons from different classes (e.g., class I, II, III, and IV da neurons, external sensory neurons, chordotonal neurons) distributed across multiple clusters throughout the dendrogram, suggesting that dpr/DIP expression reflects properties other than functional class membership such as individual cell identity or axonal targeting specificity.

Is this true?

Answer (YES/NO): NO